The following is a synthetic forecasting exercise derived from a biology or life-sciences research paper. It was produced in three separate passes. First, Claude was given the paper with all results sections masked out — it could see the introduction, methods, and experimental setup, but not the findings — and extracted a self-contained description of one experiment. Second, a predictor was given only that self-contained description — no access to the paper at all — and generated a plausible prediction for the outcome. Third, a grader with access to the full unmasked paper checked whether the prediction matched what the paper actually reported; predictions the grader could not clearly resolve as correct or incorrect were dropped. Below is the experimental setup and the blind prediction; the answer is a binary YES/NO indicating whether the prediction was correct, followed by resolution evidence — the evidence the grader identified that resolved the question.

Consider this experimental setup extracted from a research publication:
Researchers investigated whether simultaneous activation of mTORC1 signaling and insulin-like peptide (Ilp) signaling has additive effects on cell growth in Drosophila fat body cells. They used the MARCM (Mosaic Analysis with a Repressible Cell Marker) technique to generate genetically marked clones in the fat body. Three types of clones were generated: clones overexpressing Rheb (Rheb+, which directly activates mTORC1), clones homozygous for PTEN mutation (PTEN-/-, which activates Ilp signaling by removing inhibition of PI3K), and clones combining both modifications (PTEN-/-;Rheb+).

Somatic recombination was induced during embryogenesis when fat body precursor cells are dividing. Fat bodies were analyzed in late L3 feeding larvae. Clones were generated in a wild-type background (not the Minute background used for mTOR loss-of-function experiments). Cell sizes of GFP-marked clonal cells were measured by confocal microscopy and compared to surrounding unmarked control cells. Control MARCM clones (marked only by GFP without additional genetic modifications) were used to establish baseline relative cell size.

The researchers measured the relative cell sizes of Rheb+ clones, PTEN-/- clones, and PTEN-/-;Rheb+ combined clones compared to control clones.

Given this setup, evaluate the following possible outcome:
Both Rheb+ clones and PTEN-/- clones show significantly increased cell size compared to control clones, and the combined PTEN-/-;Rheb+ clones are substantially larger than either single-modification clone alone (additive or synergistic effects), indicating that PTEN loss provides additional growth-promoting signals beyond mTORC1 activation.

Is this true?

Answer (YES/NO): YES